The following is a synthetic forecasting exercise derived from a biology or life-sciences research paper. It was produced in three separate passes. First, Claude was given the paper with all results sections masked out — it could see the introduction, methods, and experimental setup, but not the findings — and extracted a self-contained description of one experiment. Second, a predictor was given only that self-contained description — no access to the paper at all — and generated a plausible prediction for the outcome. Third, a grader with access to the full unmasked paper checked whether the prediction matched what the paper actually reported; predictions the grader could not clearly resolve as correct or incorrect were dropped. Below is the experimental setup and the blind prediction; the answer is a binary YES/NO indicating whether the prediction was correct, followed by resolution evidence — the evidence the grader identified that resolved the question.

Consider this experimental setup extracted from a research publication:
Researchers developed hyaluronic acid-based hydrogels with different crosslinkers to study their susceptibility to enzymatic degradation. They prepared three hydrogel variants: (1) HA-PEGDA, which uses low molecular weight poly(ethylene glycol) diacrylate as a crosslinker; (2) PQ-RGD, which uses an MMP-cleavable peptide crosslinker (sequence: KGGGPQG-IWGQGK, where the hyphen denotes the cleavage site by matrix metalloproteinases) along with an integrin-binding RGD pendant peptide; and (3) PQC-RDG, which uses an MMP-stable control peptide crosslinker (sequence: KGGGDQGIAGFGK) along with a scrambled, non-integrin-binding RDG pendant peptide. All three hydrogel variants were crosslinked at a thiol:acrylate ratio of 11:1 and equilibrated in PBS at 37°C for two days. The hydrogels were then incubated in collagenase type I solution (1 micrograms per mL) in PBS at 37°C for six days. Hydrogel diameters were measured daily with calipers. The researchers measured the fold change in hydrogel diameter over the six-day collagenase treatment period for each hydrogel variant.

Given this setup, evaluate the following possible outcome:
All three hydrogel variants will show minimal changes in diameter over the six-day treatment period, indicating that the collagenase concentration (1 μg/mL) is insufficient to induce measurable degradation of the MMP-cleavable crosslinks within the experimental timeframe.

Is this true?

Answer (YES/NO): NO